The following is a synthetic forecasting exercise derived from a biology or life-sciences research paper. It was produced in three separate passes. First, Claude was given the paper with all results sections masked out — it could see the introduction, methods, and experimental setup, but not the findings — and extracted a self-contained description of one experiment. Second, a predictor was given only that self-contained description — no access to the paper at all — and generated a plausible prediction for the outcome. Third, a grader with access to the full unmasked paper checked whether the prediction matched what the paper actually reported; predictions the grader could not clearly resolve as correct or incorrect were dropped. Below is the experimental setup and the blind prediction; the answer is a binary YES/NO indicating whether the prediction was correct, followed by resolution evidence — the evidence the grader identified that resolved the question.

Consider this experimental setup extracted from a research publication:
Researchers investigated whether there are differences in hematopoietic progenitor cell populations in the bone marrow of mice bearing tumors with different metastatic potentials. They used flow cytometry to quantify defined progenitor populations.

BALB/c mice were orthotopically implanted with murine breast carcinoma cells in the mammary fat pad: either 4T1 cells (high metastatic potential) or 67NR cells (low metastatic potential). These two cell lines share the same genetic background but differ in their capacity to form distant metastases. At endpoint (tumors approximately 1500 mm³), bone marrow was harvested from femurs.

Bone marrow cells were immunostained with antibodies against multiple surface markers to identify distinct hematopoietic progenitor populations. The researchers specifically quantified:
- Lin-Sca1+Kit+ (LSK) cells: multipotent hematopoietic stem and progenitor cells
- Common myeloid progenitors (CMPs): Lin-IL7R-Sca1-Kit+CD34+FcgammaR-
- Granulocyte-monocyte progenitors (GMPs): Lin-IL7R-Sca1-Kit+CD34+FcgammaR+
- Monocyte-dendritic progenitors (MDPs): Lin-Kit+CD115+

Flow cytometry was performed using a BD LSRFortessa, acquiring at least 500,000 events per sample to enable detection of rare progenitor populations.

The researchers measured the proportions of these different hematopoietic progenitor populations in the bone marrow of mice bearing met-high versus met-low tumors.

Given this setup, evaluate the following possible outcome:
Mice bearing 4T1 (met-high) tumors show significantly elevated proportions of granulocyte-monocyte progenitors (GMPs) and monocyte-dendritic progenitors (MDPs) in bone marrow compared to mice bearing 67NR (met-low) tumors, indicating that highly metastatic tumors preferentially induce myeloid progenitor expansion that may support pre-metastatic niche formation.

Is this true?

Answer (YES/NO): NO